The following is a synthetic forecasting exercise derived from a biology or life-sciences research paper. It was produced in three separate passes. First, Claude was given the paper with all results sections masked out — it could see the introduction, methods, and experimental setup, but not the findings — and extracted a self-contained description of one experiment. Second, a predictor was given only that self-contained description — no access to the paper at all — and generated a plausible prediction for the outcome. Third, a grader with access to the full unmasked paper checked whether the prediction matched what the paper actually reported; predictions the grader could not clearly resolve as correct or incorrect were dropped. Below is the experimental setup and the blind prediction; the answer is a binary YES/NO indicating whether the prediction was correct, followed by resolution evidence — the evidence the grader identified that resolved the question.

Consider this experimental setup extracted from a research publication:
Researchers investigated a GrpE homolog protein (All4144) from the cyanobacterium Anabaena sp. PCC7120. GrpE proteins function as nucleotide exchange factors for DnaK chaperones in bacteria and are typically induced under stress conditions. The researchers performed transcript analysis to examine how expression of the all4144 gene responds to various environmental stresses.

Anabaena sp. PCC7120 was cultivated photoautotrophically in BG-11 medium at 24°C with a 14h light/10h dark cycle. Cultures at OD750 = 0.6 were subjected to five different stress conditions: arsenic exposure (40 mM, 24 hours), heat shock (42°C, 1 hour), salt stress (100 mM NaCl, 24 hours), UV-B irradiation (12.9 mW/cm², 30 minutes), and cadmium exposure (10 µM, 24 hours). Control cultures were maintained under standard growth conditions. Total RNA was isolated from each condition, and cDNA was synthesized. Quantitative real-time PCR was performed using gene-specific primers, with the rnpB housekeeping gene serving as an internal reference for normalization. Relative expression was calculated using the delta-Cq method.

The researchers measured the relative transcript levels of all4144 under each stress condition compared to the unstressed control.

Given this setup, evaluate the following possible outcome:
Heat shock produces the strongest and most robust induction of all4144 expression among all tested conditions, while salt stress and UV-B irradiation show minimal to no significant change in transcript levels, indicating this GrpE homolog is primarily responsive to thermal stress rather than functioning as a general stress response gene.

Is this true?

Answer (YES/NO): NO